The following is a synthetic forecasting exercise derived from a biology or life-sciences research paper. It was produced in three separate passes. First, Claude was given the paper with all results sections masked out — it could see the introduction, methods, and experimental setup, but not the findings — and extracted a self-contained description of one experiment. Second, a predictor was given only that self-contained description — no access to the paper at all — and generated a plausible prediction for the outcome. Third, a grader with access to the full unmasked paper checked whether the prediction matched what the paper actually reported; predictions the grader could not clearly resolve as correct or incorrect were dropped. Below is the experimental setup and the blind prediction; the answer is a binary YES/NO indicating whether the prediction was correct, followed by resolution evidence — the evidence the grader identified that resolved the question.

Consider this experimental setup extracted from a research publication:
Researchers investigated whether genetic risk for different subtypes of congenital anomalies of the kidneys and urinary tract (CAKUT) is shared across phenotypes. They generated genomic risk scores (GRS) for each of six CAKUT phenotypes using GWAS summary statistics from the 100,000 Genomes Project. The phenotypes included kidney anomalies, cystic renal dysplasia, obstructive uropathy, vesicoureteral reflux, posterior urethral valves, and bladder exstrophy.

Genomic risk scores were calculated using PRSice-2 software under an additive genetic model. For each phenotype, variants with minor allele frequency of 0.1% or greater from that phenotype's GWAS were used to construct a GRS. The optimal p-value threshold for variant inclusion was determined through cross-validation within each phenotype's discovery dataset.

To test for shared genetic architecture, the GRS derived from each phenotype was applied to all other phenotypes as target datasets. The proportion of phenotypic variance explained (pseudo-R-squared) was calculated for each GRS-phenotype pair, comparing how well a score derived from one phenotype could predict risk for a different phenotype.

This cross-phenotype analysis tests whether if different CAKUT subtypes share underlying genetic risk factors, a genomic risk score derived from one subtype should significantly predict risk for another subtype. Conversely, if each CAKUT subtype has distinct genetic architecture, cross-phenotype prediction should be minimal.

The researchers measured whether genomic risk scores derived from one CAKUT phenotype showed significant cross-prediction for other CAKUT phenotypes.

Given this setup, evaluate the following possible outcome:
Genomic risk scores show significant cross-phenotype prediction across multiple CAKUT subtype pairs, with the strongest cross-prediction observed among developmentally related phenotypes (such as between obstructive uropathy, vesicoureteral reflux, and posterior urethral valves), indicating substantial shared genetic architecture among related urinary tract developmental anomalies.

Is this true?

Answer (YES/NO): NO